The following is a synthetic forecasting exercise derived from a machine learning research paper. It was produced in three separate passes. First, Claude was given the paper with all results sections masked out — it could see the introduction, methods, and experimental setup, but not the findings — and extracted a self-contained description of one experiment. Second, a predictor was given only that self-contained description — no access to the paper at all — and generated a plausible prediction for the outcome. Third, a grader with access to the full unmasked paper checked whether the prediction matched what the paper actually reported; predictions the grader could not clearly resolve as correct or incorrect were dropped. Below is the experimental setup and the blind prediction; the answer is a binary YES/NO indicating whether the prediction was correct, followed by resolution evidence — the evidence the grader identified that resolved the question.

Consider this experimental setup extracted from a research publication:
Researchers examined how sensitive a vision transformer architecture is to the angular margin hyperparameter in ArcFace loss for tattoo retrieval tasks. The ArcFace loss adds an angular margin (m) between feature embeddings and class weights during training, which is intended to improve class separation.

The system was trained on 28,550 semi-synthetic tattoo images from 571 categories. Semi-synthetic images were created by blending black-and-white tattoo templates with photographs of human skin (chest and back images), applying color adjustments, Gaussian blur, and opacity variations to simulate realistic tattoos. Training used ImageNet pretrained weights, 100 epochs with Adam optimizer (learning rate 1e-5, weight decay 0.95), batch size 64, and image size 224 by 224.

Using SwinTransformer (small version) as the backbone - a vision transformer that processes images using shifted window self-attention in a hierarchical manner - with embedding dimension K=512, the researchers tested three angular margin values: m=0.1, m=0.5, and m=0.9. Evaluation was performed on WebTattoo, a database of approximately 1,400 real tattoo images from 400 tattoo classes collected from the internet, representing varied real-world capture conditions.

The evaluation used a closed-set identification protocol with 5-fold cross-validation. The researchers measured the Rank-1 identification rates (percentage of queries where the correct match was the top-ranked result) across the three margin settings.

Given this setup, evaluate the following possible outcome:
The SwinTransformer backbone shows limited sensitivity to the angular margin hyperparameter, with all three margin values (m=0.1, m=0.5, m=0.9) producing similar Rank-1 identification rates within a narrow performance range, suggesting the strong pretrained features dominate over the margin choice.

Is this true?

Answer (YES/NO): NO